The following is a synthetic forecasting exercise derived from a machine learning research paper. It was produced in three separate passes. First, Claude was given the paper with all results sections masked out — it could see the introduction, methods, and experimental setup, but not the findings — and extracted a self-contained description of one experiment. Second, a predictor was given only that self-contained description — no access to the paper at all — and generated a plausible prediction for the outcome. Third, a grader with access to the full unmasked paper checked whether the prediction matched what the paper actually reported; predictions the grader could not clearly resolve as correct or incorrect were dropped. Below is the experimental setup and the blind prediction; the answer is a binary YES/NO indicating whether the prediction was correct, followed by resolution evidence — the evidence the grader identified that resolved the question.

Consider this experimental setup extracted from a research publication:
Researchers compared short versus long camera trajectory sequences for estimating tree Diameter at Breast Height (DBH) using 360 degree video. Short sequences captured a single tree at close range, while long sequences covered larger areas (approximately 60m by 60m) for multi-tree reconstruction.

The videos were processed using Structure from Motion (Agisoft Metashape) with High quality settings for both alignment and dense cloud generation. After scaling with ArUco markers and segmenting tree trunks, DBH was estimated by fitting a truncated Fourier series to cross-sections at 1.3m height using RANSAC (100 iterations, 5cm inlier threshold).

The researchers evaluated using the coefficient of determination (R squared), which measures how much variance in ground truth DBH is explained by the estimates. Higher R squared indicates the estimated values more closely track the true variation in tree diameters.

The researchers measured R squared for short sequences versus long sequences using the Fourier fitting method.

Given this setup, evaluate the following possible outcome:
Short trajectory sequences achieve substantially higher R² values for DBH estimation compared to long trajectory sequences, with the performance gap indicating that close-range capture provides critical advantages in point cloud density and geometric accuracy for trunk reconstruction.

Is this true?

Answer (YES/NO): NO